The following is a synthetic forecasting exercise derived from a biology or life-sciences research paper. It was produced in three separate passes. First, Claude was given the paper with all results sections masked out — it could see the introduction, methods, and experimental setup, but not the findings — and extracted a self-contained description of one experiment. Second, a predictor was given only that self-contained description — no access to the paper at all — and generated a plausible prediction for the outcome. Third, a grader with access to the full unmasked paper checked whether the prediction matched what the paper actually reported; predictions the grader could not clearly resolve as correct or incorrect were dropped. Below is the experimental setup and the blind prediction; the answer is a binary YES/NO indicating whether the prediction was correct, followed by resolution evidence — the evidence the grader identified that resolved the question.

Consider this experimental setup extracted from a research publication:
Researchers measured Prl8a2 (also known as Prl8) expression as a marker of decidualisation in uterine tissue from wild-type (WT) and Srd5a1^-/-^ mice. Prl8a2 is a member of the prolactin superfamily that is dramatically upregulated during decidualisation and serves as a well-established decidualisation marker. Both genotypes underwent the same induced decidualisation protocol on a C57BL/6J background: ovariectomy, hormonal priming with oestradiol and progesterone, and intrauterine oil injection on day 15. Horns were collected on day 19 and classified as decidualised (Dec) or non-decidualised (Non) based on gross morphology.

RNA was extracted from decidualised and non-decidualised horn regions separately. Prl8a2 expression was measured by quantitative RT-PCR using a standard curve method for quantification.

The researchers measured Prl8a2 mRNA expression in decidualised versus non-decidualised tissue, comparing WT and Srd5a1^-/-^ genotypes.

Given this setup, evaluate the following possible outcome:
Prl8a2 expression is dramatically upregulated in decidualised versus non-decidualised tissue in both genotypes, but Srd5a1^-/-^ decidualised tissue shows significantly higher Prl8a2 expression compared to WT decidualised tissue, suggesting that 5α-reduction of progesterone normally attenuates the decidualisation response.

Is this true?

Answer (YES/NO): NO